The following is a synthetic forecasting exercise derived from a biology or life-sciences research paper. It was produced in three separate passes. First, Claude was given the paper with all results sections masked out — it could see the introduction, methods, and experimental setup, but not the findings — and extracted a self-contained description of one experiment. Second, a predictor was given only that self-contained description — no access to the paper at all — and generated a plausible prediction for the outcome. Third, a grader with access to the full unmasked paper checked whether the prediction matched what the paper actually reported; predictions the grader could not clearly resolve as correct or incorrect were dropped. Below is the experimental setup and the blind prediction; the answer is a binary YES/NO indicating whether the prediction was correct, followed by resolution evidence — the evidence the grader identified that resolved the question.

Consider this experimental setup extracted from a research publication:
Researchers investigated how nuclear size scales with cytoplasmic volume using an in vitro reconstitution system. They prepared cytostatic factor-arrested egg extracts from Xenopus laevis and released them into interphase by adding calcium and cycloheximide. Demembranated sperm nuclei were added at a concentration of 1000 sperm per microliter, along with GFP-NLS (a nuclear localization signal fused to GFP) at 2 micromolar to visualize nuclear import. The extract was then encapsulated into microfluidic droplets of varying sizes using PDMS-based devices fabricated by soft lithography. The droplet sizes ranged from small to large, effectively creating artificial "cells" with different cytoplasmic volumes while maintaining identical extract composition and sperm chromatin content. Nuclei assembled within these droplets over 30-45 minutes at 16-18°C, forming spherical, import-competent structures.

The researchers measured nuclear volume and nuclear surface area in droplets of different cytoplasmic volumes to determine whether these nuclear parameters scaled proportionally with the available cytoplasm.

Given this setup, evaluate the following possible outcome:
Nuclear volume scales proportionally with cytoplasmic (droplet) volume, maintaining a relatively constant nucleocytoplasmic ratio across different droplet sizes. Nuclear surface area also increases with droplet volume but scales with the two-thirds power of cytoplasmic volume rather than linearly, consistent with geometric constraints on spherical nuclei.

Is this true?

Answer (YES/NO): NO